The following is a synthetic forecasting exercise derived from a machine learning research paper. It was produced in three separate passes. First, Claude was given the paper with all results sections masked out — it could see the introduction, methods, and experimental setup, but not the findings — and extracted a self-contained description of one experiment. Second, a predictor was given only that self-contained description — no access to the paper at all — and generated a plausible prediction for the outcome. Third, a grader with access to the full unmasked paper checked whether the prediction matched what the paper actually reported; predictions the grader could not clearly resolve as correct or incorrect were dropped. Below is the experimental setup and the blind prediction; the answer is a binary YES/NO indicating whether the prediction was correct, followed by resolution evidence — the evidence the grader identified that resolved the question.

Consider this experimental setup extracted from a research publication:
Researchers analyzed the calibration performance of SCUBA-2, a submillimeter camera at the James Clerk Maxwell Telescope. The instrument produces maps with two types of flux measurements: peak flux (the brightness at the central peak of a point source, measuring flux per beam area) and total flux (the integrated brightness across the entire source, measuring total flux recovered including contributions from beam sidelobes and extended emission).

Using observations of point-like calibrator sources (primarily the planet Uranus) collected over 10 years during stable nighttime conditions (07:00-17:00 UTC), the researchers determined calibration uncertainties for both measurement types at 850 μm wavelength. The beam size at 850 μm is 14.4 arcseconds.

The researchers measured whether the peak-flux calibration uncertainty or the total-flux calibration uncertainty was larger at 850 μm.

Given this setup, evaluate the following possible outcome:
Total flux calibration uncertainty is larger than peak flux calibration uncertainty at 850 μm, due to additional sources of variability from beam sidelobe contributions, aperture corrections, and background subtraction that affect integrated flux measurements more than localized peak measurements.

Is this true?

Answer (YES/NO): NO